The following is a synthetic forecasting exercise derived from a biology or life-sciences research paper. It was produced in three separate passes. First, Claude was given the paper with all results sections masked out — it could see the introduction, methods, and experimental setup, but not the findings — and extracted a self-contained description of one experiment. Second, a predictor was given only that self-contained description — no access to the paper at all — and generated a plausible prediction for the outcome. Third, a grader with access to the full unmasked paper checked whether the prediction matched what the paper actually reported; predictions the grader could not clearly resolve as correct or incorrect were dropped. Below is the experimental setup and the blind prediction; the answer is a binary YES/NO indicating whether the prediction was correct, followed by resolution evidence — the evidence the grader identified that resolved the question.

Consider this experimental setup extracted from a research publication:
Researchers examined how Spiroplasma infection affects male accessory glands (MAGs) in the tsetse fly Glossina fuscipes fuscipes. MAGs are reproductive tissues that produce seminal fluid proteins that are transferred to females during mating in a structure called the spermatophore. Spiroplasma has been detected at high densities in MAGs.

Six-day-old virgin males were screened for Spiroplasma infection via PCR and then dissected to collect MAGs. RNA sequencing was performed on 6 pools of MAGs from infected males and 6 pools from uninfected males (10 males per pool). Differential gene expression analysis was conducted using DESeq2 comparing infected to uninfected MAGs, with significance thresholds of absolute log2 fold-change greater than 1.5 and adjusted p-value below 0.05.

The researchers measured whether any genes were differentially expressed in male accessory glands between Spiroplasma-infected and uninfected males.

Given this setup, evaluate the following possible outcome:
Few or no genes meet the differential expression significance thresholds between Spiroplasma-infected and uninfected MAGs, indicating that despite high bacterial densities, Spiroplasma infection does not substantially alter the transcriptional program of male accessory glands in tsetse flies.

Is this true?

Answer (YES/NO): YES